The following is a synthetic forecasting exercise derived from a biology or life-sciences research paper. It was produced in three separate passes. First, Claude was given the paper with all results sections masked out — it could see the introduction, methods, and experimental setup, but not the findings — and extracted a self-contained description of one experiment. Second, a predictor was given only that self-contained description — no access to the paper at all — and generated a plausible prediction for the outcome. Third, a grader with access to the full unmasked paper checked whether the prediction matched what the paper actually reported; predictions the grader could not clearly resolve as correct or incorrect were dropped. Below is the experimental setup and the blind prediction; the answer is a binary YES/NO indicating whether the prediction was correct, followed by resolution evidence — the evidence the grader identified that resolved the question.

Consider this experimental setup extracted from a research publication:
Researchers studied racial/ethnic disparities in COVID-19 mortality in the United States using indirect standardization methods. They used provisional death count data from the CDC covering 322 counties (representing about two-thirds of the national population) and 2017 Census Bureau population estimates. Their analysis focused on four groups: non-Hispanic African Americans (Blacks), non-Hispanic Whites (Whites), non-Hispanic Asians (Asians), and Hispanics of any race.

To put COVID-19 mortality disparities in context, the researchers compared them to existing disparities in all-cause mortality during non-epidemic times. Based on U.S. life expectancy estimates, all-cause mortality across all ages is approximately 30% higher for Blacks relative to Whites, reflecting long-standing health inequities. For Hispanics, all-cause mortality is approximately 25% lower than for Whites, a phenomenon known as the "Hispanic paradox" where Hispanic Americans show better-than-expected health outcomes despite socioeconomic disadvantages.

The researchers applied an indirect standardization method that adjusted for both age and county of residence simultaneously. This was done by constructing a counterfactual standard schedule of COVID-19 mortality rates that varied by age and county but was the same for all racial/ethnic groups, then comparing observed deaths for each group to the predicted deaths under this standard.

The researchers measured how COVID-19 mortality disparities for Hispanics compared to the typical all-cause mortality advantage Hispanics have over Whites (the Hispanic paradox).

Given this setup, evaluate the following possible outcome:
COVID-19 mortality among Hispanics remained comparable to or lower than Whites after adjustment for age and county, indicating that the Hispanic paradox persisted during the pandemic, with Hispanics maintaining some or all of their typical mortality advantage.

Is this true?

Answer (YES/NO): NO